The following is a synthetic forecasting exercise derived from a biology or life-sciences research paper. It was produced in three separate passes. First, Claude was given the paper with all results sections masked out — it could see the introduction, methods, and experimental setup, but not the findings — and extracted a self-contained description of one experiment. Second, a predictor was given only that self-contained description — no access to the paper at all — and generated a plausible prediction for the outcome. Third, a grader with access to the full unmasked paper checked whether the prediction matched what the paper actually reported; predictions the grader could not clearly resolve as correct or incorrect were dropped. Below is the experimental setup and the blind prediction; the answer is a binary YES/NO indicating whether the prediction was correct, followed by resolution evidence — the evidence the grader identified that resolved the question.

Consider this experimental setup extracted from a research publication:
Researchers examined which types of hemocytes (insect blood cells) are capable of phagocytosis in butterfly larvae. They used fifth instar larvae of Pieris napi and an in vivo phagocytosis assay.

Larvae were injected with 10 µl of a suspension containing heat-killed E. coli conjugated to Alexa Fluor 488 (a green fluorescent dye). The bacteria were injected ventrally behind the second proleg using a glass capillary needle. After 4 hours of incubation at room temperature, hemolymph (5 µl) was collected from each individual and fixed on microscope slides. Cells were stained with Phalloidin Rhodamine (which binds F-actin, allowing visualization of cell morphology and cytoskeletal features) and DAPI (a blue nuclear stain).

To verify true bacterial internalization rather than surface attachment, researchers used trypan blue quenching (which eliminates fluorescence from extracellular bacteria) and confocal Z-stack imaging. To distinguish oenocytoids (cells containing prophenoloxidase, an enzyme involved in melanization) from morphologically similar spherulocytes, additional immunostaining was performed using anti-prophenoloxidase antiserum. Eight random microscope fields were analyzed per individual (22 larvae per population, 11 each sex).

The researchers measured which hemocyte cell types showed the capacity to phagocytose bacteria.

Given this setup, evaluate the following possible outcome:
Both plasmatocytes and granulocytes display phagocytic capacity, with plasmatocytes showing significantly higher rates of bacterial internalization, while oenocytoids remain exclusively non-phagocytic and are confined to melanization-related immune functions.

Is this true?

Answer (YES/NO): NO